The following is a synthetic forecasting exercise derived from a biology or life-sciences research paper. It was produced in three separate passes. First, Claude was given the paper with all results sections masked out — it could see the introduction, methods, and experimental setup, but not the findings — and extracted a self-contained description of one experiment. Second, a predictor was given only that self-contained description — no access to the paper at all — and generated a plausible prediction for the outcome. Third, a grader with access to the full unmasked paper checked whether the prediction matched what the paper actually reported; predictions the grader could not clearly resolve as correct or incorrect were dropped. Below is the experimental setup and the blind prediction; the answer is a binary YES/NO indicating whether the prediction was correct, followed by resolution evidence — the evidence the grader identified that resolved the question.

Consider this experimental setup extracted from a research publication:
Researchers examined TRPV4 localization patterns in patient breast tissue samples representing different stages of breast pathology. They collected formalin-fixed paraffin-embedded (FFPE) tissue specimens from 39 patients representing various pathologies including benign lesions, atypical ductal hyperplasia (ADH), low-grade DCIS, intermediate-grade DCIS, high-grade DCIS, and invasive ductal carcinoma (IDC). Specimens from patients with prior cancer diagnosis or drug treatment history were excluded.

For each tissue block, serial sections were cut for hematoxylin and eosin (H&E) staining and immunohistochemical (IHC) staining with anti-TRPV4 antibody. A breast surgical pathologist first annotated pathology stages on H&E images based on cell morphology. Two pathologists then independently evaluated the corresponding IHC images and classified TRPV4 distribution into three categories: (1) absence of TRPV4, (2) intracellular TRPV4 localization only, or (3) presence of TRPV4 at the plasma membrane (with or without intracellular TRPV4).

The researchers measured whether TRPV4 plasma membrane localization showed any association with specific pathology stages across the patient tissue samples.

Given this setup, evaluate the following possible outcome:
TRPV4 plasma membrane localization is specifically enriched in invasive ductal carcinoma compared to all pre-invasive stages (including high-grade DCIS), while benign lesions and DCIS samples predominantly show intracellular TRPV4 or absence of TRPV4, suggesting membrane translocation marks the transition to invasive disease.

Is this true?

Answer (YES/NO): NO